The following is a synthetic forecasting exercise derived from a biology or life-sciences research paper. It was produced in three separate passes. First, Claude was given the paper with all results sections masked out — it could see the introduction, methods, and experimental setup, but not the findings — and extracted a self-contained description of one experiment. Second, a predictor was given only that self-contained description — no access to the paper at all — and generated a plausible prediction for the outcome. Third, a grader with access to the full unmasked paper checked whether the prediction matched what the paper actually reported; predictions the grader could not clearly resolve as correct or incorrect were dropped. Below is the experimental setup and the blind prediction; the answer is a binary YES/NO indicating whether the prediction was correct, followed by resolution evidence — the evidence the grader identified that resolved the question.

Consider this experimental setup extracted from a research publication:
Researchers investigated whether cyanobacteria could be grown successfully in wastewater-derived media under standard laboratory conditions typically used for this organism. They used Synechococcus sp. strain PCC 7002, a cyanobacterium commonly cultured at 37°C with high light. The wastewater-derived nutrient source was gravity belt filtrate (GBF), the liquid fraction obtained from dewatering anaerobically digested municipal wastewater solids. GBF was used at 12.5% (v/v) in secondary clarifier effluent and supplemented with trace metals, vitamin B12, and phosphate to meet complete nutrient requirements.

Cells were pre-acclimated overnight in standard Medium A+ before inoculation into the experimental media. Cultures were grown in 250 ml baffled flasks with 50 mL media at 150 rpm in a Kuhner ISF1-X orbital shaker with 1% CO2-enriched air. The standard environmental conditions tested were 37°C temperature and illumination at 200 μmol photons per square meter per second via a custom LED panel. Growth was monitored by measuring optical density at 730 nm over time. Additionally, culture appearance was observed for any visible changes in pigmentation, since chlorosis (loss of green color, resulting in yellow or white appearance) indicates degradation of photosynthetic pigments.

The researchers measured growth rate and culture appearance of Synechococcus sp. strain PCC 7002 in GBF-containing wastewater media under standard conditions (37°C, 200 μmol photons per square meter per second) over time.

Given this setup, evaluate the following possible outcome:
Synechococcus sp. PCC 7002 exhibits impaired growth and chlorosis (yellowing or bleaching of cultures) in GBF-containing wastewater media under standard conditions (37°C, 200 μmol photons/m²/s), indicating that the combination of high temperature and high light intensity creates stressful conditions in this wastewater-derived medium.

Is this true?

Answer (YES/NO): YES